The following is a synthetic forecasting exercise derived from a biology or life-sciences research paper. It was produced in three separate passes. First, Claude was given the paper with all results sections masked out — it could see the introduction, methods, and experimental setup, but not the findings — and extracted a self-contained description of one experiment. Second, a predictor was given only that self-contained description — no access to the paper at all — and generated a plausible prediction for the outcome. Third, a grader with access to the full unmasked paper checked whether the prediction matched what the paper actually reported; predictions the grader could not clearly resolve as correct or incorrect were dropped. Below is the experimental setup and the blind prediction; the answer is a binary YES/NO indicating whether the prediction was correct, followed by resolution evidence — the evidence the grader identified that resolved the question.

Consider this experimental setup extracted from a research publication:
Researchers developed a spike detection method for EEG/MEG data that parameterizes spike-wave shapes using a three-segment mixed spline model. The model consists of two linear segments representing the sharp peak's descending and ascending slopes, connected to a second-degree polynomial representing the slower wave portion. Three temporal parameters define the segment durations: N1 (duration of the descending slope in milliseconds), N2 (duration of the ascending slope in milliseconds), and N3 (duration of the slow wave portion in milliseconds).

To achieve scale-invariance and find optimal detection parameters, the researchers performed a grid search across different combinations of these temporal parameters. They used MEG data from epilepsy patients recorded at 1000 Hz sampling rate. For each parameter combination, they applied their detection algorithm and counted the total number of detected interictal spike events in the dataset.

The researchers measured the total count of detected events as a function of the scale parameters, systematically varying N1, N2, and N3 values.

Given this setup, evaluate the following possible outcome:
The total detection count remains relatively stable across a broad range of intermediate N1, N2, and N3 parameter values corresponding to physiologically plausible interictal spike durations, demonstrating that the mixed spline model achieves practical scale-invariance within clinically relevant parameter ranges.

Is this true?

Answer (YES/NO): NO